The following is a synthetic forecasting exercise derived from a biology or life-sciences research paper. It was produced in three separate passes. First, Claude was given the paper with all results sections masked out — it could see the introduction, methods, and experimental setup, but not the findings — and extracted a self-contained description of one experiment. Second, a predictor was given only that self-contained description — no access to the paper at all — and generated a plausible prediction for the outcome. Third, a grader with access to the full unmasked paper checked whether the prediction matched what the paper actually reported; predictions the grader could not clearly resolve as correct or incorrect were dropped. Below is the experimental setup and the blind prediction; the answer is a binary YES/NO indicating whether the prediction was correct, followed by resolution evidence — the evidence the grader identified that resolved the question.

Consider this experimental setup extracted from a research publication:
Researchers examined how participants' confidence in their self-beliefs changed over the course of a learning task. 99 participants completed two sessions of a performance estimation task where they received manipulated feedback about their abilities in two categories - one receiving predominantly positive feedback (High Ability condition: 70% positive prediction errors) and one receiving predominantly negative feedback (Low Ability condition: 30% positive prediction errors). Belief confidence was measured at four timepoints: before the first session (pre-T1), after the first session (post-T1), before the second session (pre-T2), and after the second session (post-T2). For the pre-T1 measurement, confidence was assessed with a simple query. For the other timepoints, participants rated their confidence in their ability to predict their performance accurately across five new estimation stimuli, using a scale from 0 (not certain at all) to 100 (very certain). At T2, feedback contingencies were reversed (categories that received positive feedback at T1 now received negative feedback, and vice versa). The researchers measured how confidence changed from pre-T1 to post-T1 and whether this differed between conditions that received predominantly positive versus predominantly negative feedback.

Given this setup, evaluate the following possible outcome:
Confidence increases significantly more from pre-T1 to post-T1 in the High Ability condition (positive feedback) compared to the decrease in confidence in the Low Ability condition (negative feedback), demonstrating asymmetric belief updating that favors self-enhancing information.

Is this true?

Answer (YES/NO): NO